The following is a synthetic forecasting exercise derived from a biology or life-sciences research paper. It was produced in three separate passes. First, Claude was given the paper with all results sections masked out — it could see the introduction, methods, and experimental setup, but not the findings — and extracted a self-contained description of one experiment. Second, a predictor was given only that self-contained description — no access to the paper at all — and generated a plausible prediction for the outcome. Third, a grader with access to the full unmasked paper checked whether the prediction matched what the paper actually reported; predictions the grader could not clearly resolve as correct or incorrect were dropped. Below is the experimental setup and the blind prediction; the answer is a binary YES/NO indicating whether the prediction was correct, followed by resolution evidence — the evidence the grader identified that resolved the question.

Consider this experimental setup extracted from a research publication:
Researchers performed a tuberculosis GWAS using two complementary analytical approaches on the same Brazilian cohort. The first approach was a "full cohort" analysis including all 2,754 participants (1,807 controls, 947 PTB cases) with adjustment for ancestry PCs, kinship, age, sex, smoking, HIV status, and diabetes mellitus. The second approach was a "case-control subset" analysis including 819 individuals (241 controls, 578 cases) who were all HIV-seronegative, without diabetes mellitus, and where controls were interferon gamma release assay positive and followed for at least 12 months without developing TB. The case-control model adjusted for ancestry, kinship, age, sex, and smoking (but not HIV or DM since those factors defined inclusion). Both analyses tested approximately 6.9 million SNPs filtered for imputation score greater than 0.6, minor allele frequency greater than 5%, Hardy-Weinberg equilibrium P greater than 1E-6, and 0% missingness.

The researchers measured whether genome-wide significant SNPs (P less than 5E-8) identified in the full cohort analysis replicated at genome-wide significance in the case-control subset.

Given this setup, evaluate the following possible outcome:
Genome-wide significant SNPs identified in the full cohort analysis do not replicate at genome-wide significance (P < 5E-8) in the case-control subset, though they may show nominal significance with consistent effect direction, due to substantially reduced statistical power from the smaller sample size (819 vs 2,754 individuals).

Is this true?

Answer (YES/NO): NO